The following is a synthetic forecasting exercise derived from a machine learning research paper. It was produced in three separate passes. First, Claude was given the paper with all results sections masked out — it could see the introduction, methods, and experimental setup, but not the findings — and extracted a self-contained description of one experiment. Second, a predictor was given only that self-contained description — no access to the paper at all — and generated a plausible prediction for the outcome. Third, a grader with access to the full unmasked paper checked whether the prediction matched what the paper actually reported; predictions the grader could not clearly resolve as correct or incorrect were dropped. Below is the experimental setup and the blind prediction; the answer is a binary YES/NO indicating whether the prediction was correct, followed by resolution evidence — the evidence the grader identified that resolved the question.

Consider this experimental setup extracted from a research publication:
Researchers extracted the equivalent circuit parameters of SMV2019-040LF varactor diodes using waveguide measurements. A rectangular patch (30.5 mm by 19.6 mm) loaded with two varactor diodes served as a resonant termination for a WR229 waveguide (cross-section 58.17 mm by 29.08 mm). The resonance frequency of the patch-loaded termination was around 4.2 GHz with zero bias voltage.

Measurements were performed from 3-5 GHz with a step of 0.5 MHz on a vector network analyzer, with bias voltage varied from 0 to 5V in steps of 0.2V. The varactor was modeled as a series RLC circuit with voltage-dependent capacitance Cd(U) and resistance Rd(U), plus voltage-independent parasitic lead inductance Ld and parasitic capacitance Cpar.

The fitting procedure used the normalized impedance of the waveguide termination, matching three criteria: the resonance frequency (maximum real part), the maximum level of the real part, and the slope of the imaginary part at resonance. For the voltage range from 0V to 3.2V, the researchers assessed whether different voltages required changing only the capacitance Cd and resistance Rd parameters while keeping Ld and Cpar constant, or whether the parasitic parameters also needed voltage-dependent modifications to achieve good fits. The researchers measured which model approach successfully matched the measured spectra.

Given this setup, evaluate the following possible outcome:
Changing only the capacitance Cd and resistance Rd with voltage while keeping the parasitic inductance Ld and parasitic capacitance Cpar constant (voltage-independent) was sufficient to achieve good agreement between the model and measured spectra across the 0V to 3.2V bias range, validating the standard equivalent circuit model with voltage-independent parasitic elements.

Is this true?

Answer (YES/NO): YES